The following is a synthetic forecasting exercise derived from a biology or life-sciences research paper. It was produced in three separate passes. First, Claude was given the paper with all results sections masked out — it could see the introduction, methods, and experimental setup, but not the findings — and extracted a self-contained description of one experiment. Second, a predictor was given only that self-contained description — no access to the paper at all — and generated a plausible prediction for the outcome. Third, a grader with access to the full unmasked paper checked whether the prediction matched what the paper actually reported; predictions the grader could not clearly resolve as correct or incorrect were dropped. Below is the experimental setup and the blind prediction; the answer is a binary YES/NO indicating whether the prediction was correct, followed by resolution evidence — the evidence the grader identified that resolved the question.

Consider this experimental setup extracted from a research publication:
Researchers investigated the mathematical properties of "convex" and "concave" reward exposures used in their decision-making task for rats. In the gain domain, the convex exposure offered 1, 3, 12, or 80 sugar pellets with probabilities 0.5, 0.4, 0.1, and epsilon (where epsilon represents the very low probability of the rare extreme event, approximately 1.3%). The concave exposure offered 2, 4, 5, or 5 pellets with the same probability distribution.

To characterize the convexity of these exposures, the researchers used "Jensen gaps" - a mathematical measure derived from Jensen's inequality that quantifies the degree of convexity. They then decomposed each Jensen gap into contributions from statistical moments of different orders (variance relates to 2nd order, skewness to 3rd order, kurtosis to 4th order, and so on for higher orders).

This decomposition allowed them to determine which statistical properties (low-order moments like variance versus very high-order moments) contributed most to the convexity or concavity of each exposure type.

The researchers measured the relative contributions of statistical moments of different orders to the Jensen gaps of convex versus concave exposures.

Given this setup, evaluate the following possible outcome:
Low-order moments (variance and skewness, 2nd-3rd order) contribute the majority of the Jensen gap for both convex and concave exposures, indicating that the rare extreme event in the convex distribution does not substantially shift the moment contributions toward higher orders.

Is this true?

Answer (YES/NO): NO